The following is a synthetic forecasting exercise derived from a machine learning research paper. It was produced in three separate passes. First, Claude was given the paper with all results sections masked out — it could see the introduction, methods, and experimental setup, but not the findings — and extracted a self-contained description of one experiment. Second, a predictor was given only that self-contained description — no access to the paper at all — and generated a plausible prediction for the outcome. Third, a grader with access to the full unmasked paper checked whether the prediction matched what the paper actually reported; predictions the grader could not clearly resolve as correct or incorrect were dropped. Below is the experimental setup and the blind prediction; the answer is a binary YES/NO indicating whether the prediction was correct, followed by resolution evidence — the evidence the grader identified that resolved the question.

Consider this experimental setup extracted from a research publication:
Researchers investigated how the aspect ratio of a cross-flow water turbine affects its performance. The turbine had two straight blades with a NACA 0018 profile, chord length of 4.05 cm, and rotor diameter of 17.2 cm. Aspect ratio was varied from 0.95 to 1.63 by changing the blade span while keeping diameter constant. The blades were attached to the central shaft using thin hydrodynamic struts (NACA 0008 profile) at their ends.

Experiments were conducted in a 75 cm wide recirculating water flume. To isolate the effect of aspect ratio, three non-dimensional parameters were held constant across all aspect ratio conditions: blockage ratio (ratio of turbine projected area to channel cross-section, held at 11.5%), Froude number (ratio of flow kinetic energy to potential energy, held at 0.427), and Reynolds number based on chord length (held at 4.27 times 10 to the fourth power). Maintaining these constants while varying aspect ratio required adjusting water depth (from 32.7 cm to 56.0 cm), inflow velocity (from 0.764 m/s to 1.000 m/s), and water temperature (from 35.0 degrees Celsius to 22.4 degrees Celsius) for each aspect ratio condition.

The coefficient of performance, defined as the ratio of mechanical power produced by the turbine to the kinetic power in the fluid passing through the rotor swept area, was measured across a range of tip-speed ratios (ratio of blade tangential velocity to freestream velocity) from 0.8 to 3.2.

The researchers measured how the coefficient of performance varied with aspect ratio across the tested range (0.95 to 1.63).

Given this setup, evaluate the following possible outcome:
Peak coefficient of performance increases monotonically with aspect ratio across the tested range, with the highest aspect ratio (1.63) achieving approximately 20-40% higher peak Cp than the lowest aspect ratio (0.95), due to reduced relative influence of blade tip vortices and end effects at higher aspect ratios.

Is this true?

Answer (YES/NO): NO